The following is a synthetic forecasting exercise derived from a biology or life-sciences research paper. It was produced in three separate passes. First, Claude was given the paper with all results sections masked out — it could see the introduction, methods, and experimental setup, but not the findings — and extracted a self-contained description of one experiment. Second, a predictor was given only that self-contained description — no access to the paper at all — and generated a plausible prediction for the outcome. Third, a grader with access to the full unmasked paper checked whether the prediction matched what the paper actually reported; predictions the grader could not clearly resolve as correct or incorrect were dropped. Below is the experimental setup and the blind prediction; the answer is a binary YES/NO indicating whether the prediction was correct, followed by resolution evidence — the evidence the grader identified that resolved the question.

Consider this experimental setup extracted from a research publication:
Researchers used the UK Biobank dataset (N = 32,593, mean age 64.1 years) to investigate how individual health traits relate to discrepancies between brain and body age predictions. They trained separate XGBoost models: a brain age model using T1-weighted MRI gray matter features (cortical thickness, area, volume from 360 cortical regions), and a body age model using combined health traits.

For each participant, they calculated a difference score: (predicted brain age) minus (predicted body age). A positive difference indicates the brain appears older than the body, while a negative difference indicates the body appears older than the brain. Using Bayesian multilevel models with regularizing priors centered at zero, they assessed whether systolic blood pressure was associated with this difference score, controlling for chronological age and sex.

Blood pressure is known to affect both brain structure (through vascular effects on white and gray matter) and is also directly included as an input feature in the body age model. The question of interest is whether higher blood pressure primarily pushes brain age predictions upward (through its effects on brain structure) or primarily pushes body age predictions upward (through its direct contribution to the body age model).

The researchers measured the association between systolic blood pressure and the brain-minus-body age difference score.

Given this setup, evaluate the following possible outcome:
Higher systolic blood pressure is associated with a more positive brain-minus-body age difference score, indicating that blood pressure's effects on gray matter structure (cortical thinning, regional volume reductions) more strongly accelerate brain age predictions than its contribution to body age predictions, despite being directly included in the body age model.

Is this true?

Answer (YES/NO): NO